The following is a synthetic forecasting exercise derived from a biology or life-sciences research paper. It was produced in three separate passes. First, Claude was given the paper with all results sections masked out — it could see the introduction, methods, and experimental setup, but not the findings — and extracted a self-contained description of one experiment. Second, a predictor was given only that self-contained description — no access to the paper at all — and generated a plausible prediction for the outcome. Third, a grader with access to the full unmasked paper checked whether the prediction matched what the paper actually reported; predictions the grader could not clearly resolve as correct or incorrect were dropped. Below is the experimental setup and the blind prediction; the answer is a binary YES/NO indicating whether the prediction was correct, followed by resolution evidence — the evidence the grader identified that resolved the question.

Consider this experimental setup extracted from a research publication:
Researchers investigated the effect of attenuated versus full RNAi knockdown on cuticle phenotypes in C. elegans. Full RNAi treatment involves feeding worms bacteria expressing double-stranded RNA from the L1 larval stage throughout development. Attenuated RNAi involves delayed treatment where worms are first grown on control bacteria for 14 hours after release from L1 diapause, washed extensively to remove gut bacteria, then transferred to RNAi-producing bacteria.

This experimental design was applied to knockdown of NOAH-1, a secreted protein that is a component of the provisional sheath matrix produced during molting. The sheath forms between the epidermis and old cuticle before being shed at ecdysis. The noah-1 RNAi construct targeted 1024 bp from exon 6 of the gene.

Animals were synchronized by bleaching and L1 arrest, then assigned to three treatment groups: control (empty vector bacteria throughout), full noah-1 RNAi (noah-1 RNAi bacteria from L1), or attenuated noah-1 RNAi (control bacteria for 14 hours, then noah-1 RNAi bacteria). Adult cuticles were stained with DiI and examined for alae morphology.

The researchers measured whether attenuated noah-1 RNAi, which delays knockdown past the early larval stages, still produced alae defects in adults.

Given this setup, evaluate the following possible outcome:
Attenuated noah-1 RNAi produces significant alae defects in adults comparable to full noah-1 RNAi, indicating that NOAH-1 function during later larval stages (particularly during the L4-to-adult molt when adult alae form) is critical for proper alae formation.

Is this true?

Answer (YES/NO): YES